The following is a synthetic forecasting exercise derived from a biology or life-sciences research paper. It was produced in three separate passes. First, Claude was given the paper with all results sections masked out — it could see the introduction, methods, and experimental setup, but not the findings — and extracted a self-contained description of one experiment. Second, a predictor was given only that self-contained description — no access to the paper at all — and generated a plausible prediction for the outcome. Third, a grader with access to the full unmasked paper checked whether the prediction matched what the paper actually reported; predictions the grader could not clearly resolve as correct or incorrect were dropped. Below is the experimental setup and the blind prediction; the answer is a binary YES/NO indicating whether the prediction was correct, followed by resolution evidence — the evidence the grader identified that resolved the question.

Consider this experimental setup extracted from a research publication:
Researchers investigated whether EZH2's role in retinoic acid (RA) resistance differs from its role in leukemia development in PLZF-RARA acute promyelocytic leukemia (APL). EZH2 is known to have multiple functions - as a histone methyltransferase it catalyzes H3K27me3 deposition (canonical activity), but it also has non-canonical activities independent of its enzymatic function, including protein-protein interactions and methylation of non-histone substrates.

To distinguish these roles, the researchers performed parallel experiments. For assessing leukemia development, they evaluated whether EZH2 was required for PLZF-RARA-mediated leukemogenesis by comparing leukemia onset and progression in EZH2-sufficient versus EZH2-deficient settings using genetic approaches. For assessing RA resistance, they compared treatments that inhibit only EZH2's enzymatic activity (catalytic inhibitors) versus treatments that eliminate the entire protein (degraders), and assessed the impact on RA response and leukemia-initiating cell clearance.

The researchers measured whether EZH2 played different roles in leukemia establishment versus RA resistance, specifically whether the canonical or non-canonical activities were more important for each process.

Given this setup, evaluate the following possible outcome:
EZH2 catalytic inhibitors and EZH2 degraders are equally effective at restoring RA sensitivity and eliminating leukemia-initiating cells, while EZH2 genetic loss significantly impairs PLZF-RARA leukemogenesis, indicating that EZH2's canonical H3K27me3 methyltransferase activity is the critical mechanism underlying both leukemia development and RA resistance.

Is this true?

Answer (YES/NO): NO